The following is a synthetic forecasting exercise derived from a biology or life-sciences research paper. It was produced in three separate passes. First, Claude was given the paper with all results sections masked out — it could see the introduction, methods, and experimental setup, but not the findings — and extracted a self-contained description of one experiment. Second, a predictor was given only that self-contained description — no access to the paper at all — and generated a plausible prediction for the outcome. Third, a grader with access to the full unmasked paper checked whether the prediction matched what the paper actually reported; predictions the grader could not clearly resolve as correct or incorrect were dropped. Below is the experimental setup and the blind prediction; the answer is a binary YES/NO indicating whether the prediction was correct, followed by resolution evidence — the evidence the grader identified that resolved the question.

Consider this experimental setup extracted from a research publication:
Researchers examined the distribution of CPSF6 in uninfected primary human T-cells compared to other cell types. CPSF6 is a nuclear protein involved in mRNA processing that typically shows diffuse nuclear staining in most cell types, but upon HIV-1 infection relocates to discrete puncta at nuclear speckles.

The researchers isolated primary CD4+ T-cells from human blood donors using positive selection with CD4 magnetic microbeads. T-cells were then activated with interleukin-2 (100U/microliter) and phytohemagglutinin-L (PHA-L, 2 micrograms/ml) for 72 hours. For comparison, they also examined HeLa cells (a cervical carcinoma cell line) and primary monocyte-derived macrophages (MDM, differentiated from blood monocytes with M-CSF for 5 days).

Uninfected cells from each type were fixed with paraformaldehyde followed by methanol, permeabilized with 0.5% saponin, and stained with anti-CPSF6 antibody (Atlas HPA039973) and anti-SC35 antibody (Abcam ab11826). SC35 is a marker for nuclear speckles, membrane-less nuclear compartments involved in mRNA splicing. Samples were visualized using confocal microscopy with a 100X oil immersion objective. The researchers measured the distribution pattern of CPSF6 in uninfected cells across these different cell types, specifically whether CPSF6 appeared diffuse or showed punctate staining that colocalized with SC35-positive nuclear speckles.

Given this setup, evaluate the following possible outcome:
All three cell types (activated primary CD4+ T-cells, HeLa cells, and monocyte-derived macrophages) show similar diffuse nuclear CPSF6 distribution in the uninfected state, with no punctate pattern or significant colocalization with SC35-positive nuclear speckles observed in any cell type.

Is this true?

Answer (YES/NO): NO